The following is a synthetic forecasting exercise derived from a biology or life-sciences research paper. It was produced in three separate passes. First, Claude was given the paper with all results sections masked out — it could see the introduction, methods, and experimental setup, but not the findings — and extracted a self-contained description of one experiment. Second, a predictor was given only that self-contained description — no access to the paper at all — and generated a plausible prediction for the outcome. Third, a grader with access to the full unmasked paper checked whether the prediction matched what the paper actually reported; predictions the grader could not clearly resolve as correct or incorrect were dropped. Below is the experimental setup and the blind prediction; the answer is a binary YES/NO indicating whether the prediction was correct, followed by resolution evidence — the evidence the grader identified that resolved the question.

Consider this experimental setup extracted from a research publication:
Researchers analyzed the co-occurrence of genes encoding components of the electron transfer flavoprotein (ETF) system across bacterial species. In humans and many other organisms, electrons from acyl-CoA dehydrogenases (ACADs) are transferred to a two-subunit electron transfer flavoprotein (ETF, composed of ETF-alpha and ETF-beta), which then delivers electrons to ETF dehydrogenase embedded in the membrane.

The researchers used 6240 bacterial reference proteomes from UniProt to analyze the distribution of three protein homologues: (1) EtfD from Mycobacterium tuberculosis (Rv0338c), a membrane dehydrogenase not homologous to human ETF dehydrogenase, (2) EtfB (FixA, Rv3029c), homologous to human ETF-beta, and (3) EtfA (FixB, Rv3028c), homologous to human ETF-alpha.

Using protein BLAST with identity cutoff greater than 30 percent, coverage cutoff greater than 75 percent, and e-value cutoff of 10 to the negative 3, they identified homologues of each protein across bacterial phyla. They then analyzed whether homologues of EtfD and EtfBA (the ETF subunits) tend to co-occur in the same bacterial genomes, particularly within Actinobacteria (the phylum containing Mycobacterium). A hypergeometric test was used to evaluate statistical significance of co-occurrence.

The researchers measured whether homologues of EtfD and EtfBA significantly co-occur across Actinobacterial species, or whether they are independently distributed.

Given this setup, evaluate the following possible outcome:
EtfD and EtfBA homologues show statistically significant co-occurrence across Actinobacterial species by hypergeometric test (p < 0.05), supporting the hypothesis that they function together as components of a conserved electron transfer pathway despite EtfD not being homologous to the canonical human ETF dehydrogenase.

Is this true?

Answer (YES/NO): YES